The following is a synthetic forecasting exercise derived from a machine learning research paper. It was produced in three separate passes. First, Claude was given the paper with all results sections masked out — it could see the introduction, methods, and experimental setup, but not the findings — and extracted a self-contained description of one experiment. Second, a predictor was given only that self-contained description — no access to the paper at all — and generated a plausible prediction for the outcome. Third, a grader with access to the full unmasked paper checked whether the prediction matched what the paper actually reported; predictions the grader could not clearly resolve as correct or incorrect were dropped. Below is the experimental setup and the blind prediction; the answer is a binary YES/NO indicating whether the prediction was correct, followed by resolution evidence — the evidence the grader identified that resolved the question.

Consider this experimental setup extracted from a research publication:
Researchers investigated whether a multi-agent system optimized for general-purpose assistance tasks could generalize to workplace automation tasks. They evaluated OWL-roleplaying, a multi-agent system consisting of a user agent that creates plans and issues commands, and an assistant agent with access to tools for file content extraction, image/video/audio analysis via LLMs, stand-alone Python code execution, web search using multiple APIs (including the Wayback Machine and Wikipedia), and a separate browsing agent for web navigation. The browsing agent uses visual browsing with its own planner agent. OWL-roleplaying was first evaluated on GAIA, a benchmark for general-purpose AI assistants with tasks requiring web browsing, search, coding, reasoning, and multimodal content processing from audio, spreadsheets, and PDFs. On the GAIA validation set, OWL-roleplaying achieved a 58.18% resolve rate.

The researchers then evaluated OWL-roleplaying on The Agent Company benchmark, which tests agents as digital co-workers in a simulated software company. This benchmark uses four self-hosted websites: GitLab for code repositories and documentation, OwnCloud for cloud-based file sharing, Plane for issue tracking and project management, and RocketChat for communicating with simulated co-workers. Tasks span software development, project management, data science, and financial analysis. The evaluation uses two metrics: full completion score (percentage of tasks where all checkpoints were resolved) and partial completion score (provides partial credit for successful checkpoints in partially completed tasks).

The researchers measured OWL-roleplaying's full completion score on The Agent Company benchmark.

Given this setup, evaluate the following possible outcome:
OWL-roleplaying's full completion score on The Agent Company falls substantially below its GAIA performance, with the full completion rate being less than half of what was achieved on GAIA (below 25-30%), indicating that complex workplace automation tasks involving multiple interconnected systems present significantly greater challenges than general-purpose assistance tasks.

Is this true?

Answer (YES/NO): YES